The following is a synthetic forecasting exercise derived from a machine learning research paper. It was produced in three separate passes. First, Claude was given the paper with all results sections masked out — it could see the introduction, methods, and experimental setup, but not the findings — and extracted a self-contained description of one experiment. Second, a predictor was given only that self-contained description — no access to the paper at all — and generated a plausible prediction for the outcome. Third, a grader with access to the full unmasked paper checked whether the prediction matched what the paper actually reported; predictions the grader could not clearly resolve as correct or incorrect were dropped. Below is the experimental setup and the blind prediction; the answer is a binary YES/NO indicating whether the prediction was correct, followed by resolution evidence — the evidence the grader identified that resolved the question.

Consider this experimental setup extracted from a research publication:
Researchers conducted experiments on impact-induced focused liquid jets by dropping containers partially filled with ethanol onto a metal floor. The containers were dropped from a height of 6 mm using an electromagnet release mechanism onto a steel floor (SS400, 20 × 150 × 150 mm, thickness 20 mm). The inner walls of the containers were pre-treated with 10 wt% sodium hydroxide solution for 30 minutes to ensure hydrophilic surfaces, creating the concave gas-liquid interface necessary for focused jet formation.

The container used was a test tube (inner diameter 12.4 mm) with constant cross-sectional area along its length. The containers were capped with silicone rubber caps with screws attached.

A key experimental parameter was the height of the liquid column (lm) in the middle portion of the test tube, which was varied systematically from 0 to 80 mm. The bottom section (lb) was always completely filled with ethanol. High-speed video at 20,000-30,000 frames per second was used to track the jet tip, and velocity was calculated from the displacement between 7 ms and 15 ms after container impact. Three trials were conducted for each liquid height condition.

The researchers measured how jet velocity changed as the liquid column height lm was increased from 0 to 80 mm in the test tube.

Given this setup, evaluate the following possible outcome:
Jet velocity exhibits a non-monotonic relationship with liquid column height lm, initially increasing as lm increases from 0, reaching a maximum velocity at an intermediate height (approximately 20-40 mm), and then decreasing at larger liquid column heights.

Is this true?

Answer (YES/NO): NO